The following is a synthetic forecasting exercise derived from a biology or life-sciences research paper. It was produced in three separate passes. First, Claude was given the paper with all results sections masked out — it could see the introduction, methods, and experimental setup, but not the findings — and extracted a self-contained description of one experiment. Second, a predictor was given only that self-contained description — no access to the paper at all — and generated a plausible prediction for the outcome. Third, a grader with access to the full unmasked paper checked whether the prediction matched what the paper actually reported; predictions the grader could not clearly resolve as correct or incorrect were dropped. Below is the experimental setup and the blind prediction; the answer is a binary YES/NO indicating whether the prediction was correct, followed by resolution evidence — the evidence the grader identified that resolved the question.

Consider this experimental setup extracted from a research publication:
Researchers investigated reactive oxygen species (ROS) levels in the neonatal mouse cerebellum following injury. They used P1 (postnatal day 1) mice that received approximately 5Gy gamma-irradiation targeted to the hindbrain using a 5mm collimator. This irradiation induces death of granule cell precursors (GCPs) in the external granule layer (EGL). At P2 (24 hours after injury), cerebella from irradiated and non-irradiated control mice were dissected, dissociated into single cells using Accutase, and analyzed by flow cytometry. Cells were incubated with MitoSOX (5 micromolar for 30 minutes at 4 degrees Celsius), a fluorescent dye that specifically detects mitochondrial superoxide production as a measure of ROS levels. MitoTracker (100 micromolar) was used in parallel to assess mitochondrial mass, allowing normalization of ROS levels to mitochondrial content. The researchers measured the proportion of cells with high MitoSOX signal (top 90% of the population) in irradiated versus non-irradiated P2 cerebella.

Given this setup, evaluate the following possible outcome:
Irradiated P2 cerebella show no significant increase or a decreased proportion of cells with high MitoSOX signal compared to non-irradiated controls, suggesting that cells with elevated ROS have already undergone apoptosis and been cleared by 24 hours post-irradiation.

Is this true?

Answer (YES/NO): NO